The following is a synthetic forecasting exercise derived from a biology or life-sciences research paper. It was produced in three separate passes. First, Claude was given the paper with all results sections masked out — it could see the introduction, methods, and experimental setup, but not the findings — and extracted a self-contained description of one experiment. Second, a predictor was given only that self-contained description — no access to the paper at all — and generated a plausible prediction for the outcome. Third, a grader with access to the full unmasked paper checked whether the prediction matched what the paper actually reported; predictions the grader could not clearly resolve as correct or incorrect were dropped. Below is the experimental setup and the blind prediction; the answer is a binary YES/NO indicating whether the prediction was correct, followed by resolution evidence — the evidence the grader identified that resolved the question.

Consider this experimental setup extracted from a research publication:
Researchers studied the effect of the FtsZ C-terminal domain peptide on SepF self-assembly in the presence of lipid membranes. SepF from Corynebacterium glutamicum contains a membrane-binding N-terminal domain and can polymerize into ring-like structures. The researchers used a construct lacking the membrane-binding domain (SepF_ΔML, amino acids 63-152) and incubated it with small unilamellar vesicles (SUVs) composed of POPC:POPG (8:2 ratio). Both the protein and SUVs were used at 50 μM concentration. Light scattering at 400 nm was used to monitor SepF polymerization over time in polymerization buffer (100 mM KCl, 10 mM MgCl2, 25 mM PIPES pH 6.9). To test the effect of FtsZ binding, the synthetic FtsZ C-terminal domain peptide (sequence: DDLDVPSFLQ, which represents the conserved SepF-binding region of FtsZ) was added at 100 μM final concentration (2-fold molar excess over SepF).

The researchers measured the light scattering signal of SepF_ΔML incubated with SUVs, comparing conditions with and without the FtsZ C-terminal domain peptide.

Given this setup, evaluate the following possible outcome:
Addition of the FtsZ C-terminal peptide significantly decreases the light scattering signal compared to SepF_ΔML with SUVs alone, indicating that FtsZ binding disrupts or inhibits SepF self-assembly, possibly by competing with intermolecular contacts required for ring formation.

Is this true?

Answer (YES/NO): YES